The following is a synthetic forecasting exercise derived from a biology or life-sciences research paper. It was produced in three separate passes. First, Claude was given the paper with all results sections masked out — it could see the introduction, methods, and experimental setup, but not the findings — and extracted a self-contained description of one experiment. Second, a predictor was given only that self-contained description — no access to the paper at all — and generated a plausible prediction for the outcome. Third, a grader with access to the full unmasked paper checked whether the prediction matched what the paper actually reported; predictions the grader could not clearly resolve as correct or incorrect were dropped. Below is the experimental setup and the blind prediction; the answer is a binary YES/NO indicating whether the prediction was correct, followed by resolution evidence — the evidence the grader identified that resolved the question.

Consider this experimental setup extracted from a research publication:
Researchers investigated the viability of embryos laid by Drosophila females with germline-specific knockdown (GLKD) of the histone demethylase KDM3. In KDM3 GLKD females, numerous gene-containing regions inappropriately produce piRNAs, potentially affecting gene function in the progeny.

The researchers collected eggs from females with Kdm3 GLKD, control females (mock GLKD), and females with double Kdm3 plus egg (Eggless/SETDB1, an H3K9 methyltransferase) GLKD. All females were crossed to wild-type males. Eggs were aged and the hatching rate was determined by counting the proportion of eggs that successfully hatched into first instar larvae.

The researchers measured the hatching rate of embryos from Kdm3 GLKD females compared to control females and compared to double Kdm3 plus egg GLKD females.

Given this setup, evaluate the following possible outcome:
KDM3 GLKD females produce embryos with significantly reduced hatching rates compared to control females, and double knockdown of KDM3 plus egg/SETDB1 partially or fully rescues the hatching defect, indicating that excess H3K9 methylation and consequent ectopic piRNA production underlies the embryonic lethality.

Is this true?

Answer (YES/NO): YES